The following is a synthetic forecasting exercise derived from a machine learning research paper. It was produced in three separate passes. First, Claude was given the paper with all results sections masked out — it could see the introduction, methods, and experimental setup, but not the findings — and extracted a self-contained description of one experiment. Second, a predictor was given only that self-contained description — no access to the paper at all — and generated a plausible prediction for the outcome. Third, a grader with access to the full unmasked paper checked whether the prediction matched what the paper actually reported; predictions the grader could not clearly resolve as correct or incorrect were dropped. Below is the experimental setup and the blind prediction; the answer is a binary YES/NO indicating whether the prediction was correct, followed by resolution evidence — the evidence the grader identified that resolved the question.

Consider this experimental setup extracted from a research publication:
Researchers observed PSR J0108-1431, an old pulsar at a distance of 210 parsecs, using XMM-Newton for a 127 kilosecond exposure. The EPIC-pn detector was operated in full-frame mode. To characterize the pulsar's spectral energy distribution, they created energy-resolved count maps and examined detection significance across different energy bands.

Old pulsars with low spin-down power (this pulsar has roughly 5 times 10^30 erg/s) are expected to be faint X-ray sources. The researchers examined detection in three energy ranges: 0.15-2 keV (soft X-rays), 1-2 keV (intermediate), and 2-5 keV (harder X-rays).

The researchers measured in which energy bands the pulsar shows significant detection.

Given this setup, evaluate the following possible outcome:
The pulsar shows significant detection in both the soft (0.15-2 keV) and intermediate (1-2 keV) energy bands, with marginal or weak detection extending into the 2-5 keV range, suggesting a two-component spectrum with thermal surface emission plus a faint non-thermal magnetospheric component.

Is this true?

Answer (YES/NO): NO